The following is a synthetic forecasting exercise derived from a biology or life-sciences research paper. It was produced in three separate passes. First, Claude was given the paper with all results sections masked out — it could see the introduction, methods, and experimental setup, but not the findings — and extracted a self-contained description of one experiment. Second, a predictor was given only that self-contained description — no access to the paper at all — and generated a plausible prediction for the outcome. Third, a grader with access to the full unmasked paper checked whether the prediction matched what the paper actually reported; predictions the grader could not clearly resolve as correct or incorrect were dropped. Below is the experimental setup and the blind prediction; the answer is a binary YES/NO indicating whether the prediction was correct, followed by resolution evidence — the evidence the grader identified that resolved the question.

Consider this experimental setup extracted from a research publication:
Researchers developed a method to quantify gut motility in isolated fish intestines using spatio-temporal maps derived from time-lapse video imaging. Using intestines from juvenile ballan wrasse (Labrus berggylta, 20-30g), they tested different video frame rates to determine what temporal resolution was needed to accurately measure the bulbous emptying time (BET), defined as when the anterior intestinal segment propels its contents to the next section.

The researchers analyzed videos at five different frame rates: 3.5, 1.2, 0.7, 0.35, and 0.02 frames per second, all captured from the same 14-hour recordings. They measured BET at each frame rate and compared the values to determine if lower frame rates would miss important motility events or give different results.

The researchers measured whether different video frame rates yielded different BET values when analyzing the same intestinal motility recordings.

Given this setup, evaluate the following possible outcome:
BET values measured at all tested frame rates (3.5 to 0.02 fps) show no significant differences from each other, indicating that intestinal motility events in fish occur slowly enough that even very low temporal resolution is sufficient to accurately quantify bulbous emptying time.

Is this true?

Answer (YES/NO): NO